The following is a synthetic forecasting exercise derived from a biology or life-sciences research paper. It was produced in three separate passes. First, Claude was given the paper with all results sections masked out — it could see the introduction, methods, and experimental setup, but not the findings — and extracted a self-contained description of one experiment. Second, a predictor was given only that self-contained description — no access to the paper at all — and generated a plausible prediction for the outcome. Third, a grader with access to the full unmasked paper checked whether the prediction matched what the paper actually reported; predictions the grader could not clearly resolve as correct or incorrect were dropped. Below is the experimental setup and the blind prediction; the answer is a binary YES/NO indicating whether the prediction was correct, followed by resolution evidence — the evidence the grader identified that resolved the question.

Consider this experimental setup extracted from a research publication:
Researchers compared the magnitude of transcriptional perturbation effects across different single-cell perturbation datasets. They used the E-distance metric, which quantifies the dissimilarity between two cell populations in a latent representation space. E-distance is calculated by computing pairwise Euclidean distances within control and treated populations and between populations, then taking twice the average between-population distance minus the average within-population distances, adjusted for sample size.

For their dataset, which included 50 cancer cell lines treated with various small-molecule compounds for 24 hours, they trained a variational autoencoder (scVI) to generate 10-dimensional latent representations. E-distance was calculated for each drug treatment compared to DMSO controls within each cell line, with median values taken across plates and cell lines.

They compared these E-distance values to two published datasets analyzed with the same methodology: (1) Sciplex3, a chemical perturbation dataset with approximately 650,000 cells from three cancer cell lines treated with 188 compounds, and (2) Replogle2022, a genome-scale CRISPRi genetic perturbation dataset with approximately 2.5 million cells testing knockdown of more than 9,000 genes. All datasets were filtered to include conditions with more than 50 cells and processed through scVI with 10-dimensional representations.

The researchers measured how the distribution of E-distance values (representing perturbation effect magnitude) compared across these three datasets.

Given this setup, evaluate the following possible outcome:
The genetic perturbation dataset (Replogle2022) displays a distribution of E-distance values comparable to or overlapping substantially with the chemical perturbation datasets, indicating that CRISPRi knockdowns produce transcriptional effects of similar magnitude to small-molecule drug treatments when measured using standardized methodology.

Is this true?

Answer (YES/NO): NO